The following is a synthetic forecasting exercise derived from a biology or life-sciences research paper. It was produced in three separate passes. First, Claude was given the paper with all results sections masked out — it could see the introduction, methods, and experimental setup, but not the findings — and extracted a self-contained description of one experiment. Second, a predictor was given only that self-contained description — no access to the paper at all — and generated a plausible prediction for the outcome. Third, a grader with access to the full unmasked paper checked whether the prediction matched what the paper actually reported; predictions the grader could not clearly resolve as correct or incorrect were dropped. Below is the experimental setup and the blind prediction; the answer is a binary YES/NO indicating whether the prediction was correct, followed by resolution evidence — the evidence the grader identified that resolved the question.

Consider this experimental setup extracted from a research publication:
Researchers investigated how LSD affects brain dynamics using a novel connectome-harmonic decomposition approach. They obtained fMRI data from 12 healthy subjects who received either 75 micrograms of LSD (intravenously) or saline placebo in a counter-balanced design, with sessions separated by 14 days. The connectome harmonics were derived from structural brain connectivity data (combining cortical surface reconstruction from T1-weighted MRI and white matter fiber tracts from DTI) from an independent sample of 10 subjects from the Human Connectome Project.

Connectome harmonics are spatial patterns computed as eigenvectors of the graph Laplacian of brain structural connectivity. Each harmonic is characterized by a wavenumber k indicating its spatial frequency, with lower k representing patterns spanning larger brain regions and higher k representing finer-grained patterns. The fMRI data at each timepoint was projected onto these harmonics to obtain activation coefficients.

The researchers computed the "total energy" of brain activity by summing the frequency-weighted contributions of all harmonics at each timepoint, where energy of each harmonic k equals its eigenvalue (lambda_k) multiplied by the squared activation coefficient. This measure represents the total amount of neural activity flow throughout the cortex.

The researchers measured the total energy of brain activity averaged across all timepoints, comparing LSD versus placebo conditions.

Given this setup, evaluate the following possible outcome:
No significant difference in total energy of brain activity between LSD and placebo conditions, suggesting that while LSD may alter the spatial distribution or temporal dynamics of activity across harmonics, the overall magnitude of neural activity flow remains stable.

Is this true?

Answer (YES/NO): NO